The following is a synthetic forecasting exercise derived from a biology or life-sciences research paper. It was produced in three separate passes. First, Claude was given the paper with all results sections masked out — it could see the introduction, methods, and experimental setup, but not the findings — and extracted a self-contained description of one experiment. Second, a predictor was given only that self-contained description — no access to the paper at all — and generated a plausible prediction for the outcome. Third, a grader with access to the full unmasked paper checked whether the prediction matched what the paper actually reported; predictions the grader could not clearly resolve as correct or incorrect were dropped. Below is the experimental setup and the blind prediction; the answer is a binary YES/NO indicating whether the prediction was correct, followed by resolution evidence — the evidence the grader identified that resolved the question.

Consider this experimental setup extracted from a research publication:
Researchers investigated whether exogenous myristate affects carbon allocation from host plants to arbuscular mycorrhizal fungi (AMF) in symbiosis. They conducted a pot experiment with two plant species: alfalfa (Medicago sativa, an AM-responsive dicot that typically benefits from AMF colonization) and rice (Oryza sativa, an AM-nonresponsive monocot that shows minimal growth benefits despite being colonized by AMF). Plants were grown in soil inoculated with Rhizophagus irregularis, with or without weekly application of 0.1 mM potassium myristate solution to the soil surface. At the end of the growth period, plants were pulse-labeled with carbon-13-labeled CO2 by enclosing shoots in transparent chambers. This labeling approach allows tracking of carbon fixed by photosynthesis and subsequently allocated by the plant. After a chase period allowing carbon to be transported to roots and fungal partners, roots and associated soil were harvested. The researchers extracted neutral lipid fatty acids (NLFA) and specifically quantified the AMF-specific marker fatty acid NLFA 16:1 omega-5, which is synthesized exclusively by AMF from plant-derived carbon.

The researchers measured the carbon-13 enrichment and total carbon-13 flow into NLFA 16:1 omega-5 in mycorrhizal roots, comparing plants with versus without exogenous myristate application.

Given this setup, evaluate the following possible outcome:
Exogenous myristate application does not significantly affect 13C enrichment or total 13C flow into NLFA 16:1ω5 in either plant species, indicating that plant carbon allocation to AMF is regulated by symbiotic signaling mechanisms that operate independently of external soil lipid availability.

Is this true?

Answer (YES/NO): NO